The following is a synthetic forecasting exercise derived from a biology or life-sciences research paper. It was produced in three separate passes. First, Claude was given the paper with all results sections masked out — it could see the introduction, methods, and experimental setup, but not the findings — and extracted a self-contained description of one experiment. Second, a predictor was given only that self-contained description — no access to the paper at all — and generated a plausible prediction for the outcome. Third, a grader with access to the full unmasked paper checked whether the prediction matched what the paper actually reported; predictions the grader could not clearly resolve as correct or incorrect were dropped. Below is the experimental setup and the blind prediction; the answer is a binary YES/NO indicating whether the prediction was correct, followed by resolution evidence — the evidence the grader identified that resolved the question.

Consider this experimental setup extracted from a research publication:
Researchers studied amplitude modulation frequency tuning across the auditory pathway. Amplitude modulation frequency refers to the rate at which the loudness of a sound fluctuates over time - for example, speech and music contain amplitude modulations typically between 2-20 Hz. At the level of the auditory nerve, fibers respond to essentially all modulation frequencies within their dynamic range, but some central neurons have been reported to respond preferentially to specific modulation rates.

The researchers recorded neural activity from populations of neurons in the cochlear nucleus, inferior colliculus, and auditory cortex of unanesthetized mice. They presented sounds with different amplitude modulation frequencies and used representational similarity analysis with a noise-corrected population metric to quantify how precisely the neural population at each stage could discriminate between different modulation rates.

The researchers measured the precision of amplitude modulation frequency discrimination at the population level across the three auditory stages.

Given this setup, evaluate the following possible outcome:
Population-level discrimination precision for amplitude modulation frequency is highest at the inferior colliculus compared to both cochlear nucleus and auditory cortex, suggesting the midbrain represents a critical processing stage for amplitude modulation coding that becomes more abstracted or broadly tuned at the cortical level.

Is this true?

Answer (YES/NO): NO